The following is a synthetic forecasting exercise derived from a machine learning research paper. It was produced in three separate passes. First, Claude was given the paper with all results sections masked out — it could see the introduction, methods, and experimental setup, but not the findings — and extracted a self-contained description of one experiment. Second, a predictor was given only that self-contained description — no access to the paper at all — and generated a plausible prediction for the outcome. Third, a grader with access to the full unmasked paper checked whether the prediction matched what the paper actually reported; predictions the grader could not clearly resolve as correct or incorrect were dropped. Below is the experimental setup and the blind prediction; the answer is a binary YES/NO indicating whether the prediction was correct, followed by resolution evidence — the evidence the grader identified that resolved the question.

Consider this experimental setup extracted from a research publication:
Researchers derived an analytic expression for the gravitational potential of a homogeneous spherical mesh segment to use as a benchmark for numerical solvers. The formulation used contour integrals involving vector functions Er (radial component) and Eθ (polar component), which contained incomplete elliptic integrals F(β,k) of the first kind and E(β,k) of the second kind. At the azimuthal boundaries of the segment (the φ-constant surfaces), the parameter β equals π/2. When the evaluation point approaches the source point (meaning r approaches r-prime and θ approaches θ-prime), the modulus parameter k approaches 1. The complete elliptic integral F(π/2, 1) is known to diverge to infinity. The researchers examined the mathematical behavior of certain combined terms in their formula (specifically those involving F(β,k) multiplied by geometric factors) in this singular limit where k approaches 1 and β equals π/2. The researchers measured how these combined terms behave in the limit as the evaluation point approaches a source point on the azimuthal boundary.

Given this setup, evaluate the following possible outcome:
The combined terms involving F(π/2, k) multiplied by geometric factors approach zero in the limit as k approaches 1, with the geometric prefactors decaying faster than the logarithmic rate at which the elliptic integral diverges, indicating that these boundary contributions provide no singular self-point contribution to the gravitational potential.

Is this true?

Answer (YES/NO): YES